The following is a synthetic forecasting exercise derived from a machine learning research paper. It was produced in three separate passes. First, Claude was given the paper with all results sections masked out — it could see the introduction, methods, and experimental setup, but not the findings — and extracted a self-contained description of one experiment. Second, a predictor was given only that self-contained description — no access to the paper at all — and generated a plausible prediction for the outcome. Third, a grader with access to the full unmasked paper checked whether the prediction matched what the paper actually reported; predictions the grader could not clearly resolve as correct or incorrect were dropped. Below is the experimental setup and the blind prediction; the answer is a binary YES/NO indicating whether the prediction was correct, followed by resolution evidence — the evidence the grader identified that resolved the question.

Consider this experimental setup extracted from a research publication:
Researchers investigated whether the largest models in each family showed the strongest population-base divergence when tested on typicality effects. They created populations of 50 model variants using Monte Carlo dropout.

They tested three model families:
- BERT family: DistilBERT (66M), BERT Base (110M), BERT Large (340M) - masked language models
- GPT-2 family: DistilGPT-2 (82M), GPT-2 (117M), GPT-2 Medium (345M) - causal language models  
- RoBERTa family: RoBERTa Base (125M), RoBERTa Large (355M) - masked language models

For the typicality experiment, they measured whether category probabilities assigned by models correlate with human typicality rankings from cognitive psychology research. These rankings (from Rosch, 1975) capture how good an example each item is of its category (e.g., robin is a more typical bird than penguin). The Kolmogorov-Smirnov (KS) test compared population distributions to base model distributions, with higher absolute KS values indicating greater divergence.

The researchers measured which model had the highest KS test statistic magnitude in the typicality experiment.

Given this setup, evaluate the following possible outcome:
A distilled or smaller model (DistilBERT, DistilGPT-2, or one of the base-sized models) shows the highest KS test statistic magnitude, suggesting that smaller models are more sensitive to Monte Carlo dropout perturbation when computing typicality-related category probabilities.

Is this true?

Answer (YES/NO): NO